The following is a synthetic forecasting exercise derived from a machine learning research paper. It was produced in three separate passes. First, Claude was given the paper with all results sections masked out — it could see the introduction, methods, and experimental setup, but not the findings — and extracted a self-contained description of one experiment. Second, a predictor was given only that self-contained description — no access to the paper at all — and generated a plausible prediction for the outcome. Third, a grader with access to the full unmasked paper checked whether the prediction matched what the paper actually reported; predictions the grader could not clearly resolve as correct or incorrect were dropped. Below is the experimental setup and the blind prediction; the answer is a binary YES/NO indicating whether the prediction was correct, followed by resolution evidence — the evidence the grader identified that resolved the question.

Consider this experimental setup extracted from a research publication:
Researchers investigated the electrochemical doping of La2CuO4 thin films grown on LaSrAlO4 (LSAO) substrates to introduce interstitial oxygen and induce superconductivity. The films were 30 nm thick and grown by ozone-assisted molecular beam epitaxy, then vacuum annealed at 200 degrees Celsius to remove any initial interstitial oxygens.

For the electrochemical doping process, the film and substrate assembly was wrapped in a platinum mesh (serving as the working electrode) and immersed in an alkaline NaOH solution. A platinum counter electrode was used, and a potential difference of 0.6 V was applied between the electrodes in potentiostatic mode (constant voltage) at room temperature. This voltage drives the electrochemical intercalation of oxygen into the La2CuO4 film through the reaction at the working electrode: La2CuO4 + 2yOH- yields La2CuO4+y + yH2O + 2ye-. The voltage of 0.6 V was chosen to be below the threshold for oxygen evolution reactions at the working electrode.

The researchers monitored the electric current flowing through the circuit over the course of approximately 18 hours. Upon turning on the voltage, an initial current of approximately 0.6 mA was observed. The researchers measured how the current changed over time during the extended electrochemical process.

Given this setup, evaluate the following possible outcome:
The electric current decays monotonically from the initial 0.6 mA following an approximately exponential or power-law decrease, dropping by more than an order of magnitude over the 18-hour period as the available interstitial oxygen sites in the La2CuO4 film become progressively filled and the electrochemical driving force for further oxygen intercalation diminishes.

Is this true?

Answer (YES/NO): NO